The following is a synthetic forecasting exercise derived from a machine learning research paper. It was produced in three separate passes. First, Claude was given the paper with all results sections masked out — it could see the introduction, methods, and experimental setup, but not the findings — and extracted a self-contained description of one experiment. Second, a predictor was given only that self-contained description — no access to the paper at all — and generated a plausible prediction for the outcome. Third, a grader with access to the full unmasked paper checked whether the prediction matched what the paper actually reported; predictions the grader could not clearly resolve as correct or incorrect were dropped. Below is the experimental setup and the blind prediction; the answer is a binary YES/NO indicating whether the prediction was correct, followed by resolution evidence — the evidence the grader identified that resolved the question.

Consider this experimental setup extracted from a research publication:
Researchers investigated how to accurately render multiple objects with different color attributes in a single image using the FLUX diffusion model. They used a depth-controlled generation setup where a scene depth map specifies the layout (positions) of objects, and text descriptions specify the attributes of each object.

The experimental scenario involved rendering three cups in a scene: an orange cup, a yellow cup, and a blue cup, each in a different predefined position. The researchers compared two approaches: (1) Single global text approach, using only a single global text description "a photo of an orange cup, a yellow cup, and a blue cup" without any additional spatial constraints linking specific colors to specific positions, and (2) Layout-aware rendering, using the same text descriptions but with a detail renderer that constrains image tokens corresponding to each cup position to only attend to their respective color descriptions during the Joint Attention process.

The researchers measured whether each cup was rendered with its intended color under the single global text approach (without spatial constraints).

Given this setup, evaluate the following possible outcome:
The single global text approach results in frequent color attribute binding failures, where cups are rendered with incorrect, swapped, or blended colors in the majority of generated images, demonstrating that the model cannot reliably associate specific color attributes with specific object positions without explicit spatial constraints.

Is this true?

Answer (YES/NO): YES